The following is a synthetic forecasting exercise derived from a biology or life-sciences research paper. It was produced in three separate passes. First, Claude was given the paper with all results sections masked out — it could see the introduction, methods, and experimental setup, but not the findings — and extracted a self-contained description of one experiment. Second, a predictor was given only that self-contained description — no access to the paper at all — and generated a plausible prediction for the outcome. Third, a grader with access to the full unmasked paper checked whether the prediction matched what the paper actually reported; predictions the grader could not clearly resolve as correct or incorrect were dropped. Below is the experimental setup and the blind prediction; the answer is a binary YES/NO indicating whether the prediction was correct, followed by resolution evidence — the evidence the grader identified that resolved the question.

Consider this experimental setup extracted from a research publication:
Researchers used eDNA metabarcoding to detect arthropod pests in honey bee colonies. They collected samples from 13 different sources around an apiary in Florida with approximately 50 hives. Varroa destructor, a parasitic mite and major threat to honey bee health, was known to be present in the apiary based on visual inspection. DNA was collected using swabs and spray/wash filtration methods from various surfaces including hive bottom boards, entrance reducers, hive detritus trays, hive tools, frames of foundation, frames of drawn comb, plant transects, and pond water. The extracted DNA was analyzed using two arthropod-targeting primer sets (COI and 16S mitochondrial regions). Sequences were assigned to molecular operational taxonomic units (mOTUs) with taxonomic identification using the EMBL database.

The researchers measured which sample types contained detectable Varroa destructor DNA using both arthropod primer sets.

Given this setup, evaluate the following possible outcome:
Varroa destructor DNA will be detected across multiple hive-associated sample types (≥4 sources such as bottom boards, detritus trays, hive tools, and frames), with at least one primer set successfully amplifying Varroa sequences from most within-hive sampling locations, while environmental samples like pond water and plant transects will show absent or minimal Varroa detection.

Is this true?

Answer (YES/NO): NO